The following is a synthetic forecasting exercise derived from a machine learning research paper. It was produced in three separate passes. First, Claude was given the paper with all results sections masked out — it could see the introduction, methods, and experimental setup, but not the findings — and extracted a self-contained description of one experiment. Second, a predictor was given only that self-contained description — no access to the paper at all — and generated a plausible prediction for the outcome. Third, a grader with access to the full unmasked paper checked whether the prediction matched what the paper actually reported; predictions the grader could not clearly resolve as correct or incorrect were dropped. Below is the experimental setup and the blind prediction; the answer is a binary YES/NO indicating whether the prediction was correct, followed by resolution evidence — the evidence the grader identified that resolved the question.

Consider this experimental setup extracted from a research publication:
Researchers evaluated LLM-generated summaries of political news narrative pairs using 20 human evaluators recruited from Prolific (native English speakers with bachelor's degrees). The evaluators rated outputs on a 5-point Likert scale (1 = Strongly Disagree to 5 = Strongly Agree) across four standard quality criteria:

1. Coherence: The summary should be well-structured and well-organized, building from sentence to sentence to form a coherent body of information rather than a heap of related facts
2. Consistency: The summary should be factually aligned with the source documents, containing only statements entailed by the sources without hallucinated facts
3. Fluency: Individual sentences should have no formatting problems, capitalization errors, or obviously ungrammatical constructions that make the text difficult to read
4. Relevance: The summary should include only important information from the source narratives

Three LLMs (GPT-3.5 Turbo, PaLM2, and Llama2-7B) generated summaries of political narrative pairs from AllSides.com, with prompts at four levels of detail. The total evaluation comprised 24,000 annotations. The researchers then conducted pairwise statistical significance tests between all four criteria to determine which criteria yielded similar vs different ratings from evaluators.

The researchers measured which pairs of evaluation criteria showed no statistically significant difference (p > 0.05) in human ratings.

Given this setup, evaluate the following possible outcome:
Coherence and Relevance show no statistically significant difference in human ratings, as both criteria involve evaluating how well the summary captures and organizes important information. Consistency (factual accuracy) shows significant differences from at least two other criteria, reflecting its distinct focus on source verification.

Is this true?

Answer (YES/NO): YES